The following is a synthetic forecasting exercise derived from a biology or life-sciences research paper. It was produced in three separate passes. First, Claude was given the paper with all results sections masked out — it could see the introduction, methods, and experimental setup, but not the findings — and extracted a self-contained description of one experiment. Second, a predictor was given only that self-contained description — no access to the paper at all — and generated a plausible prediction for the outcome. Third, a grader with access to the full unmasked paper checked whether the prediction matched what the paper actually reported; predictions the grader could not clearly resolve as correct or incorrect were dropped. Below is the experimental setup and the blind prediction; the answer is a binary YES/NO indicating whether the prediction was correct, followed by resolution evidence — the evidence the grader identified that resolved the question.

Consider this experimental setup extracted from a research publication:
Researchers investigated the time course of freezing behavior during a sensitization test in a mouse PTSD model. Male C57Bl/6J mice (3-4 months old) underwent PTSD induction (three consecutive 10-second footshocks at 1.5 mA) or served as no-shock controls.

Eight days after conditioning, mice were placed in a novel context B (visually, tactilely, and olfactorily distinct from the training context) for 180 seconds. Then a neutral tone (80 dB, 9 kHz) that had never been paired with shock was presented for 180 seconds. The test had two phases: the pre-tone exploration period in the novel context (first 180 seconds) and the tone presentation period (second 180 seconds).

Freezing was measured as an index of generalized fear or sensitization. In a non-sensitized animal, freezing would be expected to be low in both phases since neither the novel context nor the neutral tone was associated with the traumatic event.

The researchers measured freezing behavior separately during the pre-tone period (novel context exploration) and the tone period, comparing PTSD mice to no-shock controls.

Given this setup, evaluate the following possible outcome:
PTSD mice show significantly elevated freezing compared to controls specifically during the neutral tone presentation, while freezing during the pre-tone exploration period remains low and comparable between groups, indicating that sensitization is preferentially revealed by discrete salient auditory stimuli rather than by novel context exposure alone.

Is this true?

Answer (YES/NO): NO